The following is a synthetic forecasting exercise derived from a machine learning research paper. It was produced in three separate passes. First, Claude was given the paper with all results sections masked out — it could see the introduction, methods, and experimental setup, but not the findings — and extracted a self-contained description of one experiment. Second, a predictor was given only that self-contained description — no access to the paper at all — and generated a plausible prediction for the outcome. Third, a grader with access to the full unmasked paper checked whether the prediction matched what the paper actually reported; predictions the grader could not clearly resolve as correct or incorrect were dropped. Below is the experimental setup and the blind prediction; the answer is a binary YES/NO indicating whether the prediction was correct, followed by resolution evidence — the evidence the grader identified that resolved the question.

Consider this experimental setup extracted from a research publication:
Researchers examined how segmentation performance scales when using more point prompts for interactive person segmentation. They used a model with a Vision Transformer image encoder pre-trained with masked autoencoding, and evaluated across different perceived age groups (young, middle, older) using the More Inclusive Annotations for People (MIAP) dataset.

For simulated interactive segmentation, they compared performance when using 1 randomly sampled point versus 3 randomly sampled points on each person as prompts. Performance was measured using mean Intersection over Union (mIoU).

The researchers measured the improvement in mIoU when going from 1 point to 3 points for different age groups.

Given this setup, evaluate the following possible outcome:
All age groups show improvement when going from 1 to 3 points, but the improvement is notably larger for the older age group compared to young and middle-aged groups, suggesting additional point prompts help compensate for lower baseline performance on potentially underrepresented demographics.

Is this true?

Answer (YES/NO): NO